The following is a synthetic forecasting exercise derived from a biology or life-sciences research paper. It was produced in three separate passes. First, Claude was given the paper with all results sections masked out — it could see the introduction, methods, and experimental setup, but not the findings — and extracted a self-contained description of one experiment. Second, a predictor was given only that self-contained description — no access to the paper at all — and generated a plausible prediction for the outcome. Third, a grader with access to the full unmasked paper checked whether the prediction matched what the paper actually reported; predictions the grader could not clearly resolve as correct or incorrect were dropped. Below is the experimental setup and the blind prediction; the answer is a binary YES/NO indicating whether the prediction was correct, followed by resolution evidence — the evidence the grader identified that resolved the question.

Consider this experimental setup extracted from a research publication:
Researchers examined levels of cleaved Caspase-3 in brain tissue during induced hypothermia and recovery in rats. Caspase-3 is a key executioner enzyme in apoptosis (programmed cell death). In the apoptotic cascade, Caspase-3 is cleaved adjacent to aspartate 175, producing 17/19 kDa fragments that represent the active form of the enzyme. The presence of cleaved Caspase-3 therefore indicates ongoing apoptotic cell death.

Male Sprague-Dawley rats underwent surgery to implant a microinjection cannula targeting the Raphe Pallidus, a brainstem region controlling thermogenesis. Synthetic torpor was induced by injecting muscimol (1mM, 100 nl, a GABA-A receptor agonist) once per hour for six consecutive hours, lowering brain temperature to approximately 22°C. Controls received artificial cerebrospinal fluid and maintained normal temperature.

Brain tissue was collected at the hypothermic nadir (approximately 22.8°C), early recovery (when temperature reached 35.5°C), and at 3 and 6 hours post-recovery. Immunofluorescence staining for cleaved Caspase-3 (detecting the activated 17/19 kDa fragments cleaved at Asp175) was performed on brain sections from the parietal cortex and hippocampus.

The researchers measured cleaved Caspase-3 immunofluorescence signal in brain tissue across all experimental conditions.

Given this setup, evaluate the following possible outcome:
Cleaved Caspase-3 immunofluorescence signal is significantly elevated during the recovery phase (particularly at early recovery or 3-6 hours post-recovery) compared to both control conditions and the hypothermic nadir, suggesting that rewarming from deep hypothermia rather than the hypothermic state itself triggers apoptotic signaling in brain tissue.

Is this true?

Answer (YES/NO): NO